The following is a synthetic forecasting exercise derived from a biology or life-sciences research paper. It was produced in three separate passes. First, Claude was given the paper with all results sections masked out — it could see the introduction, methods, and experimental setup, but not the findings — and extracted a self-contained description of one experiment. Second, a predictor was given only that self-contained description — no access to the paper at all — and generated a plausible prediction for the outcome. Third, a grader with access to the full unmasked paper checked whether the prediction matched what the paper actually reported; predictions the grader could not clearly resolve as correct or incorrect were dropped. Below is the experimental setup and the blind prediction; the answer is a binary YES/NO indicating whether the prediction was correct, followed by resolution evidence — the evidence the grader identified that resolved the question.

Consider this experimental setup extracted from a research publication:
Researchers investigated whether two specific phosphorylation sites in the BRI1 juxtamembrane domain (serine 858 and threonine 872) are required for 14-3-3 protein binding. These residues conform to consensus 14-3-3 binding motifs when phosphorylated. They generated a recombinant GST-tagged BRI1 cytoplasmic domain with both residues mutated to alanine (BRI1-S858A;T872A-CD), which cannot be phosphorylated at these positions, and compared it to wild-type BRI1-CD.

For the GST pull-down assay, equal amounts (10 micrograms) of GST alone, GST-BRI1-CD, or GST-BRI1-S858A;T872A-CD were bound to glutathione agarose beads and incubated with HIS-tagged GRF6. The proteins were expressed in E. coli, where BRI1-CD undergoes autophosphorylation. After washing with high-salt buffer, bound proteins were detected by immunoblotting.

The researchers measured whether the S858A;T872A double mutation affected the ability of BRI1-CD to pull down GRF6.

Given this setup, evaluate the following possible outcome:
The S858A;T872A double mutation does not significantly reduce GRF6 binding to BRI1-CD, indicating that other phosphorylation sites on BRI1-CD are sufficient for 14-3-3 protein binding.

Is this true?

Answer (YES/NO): NO